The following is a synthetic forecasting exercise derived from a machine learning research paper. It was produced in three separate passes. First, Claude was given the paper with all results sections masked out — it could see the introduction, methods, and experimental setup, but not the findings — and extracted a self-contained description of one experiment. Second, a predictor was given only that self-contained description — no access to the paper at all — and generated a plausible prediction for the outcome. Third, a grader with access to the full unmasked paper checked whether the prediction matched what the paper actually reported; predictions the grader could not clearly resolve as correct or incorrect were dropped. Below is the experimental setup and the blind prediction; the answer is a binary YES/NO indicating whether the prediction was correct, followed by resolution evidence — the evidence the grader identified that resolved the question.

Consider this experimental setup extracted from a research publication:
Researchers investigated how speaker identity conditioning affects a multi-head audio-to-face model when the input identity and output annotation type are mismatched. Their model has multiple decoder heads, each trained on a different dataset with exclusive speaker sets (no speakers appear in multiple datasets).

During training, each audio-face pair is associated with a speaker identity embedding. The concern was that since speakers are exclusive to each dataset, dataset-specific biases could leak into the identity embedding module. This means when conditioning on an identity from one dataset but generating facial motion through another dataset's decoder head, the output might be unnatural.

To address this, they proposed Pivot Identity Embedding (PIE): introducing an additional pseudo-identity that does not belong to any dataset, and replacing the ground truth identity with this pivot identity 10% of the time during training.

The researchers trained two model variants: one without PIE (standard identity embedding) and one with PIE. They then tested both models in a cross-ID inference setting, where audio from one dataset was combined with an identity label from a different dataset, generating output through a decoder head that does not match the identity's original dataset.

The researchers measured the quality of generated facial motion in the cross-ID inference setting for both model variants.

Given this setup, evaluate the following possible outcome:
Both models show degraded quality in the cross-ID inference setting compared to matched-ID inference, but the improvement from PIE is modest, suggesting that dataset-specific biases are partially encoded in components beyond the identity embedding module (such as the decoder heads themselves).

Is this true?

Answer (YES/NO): NO